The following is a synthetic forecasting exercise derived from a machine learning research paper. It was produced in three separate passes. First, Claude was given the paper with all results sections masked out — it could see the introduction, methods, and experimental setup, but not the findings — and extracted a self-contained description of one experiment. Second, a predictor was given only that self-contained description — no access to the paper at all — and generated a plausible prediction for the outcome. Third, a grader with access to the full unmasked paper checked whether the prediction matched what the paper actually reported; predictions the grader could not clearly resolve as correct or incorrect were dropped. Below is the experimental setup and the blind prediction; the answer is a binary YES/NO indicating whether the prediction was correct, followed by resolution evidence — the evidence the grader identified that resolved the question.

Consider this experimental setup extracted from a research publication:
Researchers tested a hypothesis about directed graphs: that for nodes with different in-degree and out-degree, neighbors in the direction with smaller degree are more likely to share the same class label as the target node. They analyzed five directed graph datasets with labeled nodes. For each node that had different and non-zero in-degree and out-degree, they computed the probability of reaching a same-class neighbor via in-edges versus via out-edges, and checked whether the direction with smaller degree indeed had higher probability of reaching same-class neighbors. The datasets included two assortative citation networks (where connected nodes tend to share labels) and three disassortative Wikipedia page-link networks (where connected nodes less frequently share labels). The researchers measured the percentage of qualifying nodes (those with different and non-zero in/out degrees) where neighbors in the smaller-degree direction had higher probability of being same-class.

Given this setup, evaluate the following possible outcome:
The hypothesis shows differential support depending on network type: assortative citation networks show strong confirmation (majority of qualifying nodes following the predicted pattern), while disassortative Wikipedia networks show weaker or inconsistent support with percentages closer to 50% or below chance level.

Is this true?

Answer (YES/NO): NO